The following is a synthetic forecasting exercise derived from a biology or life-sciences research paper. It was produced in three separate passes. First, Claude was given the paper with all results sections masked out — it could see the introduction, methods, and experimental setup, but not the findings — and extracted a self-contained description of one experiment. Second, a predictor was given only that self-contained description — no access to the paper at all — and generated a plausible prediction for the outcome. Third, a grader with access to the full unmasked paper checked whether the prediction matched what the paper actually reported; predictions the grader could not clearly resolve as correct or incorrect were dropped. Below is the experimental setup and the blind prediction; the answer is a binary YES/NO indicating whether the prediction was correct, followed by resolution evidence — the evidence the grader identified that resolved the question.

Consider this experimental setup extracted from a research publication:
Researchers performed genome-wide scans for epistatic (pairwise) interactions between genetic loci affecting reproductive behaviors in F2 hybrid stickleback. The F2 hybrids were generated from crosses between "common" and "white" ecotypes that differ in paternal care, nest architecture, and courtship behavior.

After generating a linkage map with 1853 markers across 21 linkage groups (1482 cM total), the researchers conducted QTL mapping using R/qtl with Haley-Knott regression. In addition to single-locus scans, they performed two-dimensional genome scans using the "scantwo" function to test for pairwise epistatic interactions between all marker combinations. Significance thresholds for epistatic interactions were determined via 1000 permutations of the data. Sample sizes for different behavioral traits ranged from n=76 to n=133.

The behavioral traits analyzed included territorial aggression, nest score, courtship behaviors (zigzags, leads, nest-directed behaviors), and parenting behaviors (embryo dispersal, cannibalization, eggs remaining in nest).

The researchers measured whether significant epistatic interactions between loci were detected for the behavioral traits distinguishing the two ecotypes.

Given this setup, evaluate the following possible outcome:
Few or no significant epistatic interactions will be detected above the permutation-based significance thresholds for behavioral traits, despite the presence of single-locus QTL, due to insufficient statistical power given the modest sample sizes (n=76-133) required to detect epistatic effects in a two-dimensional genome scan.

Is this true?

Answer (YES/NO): YES